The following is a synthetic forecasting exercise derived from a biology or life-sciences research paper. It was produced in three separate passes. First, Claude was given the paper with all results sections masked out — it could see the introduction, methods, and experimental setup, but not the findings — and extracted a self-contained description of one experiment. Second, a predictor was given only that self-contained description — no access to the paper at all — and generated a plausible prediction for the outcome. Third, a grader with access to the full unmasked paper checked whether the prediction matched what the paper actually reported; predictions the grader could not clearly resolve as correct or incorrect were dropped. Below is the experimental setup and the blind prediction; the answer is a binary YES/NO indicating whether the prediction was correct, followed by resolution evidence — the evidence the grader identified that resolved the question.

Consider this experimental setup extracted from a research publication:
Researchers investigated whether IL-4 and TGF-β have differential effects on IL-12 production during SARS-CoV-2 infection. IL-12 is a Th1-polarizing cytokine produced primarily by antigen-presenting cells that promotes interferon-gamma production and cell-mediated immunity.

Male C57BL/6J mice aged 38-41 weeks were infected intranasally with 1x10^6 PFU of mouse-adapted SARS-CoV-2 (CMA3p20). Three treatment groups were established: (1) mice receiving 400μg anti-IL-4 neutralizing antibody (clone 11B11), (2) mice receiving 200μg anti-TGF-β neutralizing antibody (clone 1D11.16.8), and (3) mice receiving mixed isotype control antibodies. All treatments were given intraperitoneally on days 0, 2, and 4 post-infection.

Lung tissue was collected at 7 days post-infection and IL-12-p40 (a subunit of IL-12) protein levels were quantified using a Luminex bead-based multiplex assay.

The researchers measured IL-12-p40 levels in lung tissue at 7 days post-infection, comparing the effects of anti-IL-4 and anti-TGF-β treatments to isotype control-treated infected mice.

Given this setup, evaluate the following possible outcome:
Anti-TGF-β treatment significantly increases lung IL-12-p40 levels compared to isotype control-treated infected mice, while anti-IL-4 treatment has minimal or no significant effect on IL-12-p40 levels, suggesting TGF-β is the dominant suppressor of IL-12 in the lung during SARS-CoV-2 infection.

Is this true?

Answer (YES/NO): NO